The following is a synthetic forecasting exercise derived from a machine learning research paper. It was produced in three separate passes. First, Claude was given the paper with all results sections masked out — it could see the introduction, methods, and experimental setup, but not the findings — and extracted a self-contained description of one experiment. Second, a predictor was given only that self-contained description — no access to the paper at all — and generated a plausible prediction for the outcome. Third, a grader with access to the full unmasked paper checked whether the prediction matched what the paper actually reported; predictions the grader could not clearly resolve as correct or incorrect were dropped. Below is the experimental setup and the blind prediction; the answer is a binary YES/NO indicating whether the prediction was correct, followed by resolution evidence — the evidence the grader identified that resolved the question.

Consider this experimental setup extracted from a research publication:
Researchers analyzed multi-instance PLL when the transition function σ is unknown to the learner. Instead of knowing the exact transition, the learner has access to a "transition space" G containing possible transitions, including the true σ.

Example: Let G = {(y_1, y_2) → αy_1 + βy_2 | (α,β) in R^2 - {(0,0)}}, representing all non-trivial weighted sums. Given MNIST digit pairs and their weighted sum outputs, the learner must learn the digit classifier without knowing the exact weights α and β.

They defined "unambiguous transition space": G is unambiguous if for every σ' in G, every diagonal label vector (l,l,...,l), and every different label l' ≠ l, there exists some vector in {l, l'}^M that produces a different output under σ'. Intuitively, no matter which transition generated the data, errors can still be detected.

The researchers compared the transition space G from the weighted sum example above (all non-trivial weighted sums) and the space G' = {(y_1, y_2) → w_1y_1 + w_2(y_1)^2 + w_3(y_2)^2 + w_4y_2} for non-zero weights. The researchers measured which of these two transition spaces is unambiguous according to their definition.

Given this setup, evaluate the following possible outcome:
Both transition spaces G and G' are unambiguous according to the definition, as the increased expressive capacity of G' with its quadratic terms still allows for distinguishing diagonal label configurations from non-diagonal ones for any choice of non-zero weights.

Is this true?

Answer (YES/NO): NO